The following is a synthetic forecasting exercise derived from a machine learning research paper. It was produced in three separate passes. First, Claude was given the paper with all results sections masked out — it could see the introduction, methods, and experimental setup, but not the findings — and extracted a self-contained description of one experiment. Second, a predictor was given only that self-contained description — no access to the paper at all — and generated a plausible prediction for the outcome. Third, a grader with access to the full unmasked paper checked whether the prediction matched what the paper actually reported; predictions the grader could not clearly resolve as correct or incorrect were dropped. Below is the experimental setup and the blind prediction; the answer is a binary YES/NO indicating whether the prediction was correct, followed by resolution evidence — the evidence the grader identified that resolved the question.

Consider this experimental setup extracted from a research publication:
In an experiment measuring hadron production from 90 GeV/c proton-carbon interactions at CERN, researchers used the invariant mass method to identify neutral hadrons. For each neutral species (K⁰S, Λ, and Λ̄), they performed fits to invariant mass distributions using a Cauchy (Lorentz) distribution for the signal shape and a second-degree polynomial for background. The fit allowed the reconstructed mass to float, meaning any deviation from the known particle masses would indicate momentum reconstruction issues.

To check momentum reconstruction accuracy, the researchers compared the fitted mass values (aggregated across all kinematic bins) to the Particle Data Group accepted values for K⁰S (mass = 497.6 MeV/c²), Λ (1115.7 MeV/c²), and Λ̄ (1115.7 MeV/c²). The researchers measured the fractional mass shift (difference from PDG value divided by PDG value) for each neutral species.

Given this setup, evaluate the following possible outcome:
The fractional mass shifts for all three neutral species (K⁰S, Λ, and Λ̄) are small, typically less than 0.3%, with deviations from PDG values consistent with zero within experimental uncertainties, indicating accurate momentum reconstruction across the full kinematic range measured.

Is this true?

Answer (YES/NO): YES